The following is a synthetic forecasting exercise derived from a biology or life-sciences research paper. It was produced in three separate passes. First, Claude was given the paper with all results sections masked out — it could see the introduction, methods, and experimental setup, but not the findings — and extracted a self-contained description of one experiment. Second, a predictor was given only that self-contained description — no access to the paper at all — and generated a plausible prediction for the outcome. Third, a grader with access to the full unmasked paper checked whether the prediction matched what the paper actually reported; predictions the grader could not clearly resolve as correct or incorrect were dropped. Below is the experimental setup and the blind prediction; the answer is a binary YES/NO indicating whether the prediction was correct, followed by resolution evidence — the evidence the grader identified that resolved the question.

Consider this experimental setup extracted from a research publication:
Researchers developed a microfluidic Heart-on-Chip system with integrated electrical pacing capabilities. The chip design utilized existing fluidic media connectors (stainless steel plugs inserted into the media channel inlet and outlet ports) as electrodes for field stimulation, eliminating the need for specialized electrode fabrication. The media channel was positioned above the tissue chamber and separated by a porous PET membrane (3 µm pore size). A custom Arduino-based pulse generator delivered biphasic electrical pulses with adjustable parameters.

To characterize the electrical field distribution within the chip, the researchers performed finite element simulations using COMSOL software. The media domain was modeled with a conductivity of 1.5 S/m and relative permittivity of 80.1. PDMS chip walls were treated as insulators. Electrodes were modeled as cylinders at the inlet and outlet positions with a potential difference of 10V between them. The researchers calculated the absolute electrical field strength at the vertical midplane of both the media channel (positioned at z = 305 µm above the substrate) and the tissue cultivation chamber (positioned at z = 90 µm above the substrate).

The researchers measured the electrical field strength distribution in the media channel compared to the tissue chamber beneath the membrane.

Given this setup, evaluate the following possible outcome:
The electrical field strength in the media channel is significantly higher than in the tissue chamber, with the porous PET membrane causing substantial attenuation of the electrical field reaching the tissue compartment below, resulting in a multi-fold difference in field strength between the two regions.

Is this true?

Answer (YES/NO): NO